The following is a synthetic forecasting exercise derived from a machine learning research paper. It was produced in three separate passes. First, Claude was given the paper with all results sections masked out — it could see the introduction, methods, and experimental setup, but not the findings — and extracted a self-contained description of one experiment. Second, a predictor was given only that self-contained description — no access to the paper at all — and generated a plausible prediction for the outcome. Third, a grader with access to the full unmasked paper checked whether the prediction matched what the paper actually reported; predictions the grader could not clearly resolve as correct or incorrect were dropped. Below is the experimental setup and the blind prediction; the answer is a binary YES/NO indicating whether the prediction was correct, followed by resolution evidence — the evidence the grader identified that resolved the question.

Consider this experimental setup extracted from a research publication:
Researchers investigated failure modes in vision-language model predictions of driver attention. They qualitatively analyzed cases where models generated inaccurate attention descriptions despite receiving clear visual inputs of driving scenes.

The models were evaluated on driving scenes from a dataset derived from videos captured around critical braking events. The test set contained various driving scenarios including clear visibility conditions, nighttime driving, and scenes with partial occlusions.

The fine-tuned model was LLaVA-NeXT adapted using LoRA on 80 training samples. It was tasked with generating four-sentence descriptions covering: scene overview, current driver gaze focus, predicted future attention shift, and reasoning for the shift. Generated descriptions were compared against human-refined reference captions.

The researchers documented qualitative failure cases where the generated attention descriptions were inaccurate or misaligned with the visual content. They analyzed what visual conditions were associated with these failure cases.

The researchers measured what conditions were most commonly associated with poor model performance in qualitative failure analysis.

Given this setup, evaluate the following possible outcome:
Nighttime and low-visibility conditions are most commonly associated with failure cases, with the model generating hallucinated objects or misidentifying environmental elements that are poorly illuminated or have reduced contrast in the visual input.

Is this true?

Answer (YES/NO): NO